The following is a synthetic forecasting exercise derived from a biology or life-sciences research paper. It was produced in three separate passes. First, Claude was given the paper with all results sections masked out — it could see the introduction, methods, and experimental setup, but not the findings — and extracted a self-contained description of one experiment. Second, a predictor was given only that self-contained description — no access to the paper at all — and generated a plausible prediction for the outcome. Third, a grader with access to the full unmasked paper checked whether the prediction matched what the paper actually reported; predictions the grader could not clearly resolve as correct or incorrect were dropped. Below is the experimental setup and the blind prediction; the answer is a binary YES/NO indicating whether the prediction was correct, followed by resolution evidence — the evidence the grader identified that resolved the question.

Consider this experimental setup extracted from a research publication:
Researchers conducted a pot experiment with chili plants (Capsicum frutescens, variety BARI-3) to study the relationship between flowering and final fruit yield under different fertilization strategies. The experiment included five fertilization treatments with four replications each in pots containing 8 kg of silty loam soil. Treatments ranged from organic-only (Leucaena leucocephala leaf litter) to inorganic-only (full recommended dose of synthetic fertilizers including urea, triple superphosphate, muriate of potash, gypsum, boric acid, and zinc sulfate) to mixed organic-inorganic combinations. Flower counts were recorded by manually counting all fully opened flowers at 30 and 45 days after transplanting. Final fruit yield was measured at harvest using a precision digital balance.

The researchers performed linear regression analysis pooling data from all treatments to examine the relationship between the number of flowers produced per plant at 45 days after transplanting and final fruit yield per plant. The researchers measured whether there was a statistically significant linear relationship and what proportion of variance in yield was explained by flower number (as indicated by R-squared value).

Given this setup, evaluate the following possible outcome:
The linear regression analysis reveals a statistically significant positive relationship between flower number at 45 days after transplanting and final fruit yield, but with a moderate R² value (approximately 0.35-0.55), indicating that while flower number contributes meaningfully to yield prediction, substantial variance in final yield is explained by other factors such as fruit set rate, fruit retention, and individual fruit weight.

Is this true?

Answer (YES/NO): YES